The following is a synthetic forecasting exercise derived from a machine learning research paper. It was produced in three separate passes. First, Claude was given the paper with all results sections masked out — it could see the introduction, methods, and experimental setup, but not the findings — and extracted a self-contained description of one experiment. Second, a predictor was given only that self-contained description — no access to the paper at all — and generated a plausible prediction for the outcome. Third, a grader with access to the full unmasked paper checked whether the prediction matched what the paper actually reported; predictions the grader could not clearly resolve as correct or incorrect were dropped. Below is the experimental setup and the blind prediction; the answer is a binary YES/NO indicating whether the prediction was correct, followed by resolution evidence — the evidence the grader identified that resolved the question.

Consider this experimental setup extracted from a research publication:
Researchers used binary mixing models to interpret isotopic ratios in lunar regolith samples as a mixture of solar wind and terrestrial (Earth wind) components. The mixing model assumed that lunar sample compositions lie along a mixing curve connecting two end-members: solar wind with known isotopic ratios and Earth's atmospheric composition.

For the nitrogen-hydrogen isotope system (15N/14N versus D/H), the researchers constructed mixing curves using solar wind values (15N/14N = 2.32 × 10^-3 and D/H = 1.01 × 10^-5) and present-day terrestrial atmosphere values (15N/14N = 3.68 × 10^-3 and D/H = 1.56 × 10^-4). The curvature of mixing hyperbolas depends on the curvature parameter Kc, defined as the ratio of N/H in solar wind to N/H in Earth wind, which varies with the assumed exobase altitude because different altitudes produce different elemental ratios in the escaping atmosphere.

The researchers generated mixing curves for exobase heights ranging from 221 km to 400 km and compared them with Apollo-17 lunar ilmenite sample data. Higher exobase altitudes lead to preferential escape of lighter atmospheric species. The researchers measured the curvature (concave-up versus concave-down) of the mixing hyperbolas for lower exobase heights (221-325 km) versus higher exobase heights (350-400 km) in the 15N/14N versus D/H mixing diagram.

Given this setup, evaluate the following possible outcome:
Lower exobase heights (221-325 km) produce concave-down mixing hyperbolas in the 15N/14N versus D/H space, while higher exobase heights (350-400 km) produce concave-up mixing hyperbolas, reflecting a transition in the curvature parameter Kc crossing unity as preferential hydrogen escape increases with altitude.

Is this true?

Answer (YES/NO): YES